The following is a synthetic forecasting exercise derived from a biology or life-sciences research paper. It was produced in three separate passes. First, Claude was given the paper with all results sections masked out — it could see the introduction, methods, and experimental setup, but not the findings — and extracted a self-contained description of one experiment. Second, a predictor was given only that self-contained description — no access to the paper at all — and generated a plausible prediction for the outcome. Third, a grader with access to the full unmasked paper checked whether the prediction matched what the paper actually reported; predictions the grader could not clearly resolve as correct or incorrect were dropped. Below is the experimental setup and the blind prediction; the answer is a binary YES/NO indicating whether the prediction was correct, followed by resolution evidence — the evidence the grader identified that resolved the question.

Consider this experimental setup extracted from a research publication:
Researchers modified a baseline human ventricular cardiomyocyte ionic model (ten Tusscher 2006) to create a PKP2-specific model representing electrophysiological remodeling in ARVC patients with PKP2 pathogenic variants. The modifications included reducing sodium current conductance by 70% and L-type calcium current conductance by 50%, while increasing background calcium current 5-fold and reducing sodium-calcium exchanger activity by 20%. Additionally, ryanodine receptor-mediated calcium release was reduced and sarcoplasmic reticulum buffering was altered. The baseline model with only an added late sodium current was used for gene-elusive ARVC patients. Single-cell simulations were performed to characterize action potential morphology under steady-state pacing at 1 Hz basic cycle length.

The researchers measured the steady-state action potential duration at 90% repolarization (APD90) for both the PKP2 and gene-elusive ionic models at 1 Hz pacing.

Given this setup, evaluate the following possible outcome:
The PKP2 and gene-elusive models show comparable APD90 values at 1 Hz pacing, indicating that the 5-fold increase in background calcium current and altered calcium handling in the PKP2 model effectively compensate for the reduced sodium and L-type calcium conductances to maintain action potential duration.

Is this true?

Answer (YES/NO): NO